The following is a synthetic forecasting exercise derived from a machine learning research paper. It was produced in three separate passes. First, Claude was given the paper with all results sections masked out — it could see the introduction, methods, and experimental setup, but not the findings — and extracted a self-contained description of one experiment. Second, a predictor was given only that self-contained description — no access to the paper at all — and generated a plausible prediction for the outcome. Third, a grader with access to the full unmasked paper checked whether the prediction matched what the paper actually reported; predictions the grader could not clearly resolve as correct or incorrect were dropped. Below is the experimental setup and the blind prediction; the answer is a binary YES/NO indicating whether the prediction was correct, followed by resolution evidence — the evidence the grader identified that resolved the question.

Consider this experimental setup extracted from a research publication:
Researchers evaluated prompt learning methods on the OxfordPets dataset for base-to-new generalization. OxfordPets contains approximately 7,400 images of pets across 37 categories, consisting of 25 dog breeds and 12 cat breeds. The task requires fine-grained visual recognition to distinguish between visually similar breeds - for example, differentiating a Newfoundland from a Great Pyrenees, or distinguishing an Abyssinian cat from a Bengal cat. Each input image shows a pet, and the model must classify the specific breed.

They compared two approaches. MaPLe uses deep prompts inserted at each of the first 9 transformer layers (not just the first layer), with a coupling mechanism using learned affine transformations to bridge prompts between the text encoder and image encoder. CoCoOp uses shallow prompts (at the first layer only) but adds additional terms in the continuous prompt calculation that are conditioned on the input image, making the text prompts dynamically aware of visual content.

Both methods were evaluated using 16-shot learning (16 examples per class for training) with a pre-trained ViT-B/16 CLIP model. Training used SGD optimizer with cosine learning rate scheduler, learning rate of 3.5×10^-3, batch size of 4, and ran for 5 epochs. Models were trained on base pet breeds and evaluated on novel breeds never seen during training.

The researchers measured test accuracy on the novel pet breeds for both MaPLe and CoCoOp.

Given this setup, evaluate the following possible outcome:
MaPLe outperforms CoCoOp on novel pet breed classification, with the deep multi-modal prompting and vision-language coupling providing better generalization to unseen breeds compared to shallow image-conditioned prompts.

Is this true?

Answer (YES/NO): NO